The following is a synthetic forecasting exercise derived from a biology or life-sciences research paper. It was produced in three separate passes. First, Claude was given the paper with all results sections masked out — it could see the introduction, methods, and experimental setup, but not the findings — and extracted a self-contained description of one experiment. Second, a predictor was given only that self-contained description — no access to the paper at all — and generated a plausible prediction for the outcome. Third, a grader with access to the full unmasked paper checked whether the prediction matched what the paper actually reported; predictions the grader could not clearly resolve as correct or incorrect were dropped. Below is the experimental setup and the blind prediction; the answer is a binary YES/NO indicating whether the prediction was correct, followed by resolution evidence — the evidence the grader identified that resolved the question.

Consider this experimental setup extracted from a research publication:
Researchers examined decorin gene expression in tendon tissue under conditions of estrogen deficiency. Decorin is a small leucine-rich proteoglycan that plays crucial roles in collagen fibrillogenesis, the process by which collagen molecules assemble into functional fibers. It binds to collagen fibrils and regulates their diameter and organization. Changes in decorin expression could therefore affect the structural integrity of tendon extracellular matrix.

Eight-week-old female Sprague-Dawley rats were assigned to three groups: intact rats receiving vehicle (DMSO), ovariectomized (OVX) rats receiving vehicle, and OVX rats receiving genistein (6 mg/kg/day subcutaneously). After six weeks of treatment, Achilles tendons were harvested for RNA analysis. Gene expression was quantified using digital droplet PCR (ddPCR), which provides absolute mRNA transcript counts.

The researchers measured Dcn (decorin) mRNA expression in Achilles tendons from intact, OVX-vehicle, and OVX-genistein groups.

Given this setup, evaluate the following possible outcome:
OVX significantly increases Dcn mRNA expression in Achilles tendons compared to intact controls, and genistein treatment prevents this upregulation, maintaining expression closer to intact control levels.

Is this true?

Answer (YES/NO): NO